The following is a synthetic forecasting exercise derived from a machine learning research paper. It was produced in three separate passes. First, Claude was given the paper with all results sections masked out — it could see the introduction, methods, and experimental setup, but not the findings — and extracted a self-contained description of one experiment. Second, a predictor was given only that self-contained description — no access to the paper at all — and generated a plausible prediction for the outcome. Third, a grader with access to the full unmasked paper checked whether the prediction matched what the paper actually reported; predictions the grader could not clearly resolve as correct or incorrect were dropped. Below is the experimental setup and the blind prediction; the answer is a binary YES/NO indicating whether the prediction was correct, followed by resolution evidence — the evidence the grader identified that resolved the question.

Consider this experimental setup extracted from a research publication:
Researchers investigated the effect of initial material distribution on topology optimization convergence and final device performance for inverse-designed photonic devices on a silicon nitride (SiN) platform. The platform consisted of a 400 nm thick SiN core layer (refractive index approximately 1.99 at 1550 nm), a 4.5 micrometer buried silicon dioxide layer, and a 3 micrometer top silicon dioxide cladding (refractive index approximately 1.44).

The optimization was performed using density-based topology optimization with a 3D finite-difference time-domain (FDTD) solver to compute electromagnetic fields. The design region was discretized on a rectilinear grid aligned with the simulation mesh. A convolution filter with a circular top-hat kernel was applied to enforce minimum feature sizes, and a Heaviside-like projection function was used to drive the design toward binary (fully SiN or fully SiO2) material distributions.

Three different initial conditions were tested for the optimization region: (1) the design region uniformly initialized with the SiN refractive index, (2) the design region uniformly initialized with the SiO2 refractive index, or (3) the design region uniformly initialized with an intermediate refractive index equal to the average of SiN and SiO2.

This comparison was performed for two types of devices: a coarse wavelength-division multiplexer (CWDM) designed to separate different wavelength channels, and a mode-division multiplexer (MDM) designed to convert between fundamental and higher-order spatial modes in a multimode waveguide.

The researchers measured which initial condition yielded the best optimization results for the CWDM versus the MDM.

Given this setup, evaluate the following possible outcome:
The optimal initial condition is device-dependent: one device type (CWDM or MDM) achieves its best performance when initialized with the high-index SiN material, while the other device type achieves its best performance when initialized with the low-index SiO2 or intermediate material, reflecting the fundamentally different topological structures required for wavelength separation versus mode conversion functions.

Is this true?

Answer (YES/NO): YES